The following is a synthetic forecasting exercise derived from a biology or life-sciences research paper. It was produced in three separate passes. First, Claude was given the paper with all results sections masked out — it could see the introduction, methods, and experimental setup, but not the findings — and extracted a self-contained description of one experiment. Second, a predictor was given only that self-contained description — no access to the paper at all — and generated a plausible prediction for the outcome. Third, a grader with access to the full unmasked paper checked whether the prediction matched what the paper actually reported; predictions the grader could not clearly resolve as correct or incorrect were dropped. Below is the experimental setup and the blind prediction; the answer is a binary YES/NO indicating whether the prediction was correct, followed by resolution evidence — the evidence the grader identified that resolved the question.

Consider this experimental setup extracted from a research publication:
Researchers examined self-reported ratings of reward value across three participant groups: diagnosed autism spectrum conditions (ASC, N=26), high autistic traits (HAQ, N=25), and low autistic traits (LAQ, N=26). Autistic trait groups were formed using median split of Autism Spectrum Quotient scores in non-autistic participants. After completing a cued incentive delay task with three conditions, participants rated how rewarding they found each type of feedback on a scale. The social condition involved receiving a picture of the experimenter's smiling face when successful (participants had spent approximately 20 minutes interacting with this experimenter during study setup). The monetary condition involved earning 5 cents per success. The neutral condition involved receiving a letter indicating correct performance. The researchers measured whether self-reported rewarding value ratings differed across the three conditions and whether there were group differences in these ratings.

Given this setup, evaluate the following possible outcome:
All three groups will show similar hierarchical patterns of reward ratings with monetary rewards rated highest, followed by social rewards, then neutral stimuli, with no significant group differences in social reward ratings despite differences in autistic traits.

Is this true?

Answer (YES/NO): NO